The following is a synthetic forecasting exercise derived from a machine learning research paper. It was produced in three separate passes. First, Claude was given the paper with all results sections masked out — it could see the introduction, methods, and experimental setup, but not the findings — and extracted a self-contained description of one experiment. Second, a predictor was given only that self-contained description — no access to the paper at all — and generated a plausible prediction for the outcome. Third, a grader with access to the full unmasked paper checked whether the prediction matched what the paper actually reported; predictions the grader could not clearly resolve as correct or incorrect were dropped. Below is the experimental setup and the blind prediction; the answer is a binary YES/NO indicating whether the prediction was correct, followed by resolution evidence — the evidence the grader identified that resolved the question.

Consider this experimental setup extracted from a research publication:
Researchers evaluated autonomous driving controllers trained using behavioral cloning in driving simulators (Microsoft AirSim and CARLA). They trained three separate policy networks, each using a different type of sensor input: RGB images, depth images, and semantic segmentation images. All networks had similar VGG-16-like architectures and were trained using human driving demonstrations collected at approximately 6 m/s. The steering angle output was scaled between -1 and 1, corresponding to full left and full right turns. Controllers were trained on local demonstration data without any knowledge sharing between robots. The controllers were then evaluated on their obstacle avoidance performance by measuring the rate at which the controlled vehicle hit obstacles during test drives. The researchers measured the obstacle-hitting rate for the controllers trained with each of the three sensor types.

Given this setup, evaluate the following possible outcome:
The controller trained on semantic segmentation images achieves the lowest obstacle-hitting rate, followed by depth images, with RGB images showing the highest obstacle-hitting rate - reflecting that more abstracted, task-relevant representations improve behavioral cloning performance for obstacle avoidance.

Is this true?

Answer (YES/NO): NO